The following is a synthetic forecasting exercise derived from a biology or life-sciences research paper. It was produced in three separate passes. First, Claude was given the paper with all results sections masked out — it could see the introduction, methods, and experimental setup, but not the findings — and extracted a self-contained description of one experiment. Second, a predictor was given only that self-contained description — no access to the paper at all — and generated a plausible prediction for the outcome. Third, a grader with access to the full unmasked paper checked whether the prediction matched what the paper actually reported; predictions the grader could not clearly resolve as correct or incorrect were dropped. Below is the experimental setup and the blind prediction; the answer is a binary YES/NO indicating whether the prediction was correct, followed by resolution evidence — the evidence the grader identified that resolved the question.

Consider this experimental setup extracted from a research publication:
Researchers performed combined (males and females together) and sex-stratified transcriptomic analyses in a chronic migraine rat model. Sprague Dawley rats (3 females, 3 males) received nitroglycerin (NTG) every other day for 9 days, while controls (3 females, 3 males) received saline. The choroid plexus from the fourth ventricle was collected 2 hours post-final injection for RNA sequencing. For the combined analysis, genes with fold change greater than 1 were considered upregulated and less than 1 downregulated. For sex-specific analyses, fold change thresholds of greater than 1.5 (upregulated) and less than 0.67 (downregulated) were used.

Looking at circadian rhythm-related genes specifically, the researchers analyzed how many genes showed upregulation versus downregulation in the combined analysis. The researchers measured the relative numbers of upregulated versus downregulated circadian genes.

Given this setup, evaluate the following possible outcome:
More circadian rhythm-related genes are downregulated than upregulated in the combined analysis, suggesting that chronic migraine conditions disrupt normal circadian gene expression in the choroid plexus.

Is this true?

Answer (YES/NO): YES